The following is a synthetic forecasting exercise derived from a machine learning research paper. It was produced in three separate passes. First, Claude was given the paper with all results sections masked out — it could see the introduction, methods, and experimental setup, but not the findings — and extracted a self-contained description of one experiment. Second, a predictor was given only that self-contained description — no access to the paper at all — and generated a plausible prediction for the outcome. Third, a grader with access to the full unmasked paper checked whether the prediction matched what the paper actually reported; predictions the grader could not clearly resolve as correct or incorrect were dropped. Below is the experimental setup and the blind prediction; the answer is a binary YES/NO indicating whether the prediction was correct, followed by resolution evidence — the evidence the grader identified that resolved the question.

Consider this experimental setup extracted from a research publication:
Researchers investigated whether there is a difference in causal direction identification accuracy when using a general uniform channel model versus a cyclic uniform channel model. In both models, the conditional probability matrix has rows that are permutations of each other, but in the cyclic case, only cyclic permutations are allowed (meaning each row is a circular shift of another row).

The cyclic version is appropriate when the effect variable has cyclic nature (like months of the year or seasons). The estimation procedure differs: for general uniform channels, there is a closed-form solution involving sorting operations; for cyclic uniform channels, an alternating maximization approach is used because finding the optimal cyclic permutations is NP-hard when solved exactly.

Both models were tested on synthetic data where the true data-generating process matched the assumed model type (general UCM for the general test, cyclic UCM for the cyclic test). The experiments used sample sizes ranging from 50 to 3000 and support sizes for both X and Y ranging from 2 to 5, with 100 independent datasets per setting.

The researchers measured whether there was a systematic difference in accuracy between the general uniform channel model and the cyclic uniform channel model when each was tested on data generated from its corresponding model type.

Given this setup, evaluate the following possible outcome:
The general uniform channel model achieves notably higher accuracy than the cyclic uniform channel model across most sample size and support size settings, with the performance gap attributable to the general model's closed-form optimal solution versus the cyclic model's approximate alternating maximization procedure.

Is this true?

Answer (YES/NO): NO